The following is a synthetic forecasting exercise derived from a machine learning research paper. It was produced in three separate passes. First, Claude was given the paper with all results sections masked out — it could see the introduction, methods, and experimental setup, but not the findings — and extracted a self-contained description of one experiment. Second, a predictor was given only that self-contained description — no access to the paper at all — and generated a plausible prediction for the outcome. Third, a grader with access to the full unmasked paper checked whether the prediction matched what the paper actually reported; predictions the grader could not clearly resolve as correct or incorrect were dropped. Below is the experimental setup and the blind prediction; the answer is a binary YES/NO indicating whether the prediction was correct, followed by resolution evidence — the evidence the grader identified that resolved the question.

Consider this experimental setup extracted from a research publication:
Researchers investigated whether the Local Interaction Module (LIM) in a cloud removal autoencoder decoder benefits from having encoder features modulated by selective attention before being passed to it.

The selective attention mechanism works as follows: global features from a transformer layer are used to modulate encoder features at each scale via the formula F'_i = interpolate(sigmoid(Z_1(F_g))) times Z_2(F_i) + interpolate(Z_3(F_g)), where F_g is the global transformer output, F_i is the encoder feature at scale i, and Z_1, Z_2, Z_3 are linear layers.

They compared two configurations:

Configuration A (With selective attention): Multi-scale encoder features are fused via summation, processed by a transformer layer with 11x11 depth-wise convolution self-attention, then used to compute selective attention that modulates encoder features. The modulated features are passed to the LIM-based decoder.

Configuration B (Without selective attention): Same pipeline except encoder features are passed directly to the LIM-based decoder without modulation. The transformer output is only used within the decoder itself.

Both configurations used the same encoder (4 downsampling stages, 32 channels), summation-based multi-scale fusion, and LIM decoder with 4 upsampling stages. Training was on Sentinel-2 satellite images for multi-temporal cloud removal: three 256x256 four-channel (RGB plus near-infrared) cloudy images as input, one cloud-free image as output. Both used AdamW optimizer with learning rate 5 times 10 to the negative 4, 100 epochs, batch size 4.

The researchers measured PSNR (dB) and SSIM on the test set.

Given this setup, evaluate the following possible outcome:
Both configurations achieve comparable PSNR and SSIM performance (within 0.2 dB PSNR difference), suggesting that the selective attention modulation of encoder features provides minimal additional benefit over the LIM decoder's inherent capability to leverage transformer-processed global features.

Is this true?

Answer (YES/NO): YES